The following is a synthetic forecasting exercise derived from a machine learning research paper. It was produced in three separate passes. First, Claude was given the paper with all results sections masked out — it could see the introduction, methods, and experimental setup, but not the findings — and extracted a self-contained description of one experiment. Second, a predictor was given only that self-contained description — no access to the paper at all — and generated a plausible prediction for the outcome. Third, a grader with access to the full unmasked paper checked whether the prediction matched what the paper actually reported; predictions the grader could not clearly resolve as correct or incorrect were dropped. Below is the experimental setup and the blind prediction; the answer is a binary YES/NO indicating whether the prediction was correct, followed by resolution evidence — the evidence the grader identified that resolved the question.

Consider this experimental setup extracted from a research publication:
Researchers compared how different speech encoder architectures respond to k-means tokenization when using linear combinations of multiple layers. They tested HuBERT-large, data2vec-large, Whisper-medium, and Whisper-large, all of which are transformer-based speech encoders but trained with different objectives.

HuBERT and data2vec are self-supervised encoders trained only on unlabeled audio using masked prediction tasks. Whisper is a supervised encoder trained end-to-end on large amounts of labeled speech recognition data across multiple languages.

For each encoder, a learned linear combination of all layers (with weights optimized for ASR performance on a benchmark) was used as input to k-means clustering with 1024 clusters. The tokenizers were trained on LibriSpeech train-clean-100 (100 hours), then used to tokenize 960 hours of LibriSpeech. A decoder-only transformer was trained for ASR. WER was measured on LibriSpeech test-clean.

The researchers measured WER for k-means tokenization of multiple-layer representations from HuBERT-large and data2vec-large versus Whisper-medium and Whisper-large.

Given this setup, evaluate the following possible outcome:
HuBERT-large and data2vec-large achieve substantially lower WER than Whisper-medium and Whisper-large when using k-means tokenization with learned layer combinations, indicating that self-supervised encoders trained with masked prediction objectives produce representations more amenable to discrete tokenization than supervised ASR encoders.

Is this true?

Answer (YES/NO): YES